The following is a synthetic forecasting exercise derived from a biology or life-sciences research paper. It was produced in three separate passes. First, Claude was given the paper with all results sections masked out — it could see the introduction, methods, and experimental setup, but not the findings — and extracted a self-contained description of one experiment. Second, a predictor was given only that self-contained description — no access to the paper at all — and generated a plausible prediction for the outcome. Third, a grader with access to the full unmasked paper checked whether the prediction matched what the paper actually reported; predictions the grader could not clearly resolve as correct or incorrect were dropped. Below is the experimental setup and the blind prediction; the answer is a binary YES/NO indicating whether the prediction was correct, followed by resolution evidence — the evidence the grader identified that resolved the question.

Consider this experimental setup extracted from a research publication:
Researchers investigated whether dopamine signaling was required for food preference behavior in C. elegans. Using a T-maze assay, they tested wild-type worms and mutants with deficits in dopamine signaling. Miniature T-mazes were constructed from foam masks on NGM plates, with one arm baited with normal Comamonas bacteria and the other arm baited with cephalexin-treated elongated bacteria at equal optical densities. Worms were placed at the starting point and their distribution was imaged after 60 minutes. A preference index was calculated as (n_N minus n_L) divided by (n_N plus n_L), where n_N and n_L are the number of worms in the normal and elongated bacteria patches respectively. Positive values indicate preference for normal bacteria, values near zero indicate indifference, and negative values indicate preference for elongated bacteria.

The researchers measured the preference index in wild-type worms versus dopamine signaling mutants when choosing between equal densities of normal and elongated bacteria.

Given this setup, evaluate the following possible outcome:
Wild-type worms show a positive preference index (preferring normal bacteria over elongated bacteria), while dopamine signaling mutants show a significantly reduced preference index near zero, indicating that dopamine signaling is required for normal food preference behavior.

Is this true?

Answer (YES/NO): NO